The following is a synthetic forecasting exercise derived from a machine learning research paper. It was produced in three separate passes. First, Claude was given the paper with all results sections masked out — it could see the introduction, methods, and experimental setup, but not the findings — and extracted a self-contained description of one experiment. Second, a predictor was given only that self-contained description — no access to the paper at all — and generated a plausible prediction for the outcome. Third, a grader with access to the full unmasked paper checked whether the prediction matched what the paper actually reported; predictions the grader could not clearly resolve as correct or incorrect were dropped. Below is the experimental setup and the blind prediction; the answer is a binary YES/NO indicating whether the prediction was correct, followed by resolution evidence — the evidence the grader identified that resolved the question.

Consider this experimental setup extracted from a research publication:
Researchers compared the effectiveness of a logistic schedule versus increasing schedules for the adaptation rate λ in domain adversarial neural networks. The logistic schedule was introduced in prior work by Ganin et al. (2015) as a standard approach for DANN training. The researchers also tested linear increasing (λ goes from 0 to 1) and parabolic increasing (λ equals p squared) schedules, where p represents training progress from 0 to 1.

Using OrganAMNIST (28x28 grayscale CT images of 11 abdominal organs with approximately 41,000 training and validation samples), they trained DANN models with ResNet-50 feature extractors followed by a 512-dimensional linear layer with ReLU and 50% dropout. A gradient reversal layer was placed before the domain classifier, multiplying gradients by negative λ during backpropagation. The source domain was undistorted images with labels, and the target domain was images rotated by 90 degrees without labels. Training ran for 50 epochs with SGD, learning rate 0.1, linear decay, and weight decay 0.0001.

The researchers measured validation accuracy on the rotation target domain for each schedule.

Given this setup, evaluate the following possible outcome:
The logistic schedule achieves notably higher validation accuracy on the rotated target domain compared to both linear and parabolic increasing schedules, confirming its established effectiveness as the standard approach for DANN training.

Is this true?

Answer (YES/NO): NO